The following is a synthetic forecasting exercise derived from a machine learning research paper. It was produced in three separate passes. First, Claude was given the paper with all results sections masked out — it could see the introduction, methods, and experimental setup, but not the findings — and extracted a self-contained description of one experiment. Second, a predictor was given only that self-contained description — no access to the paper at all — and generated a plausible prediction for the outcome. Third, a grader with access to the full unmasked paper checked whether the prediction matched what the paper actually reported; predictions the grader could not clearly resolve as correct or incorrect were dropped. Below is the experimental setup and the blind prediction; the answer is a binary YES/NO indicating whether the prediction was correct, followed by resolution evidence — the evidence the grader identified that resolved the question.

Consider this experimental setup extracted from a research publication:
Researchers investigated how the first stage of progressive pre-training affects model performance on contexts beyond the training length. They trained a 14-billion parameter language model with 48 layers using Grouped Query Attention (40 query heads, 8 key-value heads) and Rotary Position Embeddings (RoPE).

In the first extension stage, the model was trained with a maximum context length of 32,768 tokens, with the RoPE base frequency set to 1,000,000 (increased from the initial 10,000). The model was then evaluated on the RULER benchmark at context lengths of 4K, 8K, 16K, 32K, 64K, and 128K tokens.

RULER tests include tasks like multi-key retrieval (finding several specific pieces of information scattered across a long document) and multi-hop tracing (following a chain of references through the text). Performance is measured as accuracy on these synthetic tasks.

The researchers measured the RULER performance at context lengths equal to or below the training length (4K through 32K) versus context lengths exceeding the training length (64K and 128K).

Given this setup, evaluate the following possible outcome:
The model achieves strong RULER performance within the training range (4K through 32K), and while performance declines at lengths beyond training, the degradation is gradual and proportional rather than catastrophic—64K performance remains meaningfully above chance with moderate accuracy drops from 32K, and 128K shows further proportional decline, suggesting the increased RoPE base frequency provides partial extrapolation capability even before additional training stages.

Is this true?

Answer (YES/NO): NO